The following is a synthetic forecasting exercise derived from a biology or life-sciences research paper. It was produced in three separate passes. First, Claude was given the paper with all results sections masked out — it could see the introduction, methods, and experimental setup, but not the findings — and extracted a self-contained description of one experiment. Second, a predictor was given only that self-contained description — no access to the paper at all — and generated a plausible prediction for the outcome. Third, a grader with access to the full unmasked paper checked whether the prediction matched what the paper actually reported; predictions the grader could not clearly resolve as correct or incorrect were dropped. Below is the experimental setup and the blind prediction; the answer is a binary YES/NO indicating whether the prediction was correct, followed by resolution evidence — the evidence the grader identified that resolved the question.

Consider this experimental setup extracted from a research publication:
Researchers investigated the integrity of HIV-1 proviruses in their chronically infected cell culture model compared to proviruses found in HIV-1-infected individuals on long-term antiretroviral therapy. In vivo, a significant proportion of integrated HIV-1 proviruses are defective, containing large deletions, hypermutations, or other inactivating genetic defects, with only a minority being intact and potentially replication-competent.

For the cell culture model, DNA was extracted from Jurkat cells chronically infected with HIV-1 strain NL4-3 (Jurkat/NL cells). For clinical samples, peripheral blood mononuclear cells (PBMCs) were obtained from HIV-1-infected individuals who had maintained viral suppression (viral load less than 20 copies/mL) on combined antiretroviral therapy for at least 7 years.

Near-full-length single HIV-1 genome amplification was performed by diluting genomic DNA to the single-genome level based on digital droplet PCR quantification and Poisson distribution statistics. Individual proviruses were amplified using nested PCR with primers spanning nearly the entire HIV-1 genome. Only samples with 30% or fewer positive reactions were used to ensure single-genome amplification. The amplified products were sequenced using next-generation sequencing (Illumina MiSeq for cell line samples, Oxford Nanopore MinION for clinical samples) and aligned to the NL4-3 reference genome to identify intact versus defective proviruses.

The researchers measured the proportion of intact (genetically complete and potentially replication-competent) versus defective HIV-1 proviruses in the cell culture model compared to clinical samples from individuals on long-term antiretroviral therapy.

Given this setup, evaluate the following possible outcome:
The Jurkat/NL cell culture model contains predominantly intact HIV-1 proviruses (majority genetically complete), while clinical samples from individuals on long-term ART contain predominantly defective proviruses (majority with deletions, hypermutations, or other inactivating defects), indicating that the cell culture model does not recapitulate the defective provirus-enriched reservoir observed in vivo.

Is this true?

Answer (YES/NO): NO